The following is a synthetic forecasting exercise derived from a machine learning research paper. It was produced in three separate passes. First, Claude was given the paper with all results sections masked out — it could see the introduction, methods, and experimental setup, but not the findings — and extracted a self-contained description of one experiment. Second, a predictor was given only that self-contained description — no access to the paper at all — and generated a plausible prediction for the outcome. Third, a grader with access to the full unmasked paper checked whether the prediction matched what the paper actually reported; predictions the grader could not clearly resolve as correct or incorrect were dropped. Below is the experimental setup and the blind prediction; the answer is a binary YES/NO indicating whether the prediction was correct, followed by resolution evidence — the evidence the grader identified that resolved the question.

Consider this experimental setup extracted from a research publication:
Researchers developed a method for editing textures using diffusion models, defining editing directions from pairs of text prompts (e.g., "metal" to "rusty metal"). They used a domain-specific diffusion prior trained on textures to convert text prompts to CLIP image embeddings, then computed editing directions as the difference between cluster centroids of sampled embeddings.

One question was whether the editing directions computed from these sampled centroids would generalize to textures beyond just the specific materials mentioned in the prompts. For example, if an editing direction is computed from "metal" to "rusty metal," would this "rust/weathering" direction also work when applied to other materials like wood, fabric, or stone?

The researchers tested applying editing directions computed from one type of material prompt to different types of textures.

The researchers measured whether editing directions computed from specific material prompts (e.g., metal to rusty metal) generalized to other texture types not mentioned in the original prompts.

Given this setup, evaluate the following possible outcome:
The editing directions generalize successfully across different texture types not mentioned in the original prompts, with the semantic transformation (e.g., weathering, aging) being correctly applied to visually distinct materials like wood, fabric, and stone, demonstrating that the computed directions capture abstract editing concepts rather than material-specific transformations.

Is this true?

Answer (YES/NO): NO